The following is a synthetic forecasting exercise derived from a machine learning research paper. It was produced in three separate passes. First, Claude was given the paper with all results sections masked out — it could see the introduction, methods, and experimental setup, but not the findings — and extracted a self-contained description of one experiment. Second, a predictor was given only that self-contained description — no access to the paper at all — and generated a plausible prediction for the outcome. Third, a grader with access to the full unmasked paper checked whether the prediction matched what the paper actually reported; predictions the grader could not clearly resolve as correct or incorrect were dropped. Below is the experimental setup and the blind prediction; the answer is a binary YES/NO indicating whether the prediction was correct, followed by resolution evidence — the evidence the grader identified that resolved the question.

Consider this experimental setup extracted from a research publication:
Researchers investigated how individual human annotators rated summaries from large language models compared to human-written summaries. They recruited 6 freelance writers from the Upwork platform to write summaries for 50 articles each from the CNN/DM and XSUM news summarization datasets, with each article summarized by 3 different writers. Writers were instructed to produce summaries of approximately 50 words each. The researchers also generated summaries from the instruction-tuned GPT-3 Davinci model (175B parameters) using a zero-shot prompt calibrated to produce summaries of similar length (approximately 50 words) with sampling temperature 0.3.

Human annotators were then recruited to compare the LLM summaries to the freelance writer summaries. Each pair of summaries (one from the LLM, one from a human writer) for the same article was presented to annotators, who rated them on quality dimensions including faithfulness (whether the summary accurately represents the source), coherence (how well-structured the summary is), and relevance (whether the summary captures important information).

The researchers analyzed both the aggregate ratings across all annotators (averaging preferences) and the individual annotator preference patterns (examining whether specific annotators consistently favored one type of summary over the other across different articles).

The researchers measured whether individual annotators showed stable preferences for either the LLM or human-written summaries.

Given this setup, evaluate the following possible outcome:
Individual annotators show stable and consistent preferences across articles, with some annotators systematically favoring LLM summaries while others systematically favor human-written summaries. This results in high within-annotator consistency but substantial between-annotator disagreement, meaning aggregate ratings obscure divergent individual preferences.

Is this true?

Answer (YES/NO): YES